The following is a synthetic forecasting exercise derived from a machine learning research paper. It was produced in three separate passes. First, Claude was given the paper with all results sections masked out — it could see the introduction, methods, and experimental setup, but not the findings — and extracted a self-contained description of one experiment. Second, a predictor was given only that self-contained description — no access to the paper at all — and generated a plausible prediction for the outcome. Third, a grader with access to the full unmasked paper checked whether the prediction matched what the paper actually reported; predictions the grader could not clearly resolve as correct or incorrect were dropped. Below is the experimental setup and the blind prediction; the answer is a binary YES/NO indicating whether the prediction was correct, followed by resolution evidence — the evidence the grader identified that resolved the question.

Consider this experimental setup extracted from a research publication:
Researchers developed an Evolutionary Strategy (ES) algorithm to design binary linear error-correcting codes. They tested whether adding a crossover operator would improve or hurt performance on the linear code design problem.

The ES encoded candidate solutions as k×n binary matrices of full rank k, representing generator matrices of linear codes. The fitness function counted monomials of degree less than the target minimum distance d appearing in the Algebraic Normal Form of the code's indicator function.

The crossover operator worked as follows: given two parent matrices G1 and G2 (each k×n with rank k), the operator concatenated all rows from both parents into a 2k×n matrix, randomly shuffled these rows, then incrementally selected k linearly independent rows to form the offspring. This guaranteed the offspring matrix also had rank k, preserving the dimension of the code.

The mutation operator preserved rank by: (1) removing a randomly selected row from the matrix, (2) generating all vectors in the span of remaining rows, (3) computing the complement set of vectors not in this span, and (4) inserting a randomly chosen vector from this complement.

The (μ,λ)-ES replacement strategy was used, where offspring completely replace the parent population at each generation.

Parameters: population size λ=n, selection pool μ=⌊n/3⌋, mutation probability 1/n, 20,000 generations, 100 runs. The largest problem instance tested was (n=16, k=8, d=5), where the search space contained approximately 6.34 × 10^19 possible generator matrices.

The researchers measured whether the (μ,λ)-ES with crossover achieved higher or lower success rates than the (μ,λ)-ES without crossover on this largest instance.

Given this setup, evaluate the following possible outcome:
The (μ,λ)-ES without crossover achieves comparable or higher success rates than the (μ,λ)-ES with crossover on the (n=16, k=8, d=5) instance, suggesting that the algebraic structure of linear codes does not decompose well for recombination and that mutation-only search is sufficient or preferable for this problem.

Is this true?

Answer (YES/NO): YES